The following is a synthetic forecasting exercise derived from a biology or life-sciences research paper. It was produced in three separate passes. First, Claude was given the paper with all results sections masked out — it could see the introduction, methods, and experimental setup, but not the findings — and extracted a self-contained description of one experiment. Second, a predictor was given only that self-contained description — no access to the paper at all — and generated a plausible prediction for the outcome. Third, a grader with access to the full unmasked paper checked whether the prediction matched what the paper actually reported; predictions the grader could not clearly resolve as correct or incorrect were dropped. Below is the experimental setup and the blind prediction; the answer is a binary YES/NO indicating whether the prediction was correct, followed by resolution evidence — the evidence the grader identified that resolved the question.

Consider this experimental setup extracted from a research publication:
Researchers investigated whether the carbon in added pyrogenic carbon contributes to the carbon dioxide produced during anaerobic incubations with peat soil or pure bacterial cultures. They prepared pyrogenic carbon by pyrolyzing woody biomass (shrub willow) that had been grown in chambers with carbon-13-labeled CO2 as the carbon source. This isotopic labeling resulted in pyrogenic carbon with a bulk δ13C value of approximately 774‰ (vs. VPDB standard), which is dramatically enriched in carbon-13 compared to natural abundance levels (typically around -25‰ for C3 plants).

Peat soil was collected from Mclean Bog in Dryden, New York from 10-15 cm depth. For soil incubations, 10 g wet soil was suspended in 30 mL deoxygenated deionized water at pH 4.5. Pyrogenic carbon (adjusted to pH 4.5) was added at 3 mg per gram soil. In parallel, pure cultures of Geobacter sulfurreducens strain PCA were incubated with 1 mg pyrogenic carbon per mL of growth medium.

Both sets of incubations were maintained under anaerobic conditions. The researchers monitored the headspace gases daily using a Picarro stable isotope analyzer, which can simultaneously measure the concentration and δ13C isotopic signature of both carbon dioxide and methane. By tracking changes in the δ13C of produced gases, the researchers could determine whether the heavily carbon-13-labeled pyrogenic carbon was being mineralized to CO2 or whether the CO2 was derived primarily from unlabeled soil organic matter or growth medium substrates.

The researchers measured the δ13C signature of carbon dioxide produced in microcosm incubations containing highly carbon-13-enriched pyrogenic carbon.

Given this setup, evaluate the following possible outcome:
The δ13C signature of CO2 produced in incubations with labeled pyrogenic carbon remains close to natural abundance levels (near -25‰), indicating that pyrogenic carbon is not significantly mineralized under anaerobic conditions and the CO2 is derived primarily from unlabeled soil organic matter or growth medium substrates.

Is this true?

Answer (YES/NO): NO